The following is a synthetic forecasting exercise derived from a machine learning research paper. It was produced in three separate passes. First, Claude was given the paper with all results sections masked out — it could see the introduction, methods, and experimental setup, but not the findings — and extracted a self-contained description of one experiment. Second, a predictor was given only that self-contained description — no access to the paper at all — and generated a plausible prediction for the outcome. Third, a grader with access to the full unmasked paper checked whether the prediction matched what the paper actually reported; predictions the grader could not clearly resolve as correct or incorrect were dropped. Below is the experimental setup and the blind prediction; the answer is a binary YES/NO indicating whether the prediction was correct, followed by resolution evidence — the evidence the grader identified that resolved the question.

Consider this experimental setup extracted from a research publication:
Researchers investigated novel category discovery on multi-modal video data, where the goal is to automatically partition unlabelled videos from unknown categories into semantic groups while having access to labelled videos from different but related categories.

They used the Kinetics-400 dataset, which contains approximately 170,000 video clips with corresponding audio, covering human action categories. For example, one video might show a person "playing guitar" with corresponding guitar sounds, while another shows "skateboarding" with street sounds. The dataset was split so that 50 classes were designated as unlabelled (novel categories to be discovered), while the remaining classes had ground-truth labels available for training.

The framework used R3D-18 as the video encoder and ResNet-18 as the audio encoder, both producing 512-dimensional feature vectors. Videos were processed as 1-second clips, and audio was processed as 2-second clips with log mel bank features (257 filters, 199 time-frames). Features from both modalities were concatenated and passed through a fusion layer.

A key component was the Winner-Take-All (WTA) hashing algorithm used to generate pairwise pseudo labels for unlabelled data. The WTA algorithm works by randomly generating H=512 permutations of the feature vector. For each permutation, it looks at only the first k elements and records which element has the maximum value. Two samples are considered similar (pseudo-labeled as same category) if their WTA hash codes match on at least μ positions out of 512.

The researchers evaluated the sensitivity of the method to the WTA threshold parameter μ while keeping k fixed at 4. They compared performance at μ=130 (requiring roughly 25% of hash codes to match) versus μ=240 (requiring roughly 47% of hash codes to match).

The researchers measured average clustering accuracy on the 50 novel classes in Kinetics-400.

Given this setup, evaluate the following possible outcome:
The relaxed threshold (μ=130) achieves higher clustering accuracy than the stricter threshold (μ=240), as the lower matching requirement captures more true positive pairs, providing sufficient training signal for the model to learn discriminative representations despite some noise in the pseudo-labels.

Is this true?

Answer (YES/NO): NO